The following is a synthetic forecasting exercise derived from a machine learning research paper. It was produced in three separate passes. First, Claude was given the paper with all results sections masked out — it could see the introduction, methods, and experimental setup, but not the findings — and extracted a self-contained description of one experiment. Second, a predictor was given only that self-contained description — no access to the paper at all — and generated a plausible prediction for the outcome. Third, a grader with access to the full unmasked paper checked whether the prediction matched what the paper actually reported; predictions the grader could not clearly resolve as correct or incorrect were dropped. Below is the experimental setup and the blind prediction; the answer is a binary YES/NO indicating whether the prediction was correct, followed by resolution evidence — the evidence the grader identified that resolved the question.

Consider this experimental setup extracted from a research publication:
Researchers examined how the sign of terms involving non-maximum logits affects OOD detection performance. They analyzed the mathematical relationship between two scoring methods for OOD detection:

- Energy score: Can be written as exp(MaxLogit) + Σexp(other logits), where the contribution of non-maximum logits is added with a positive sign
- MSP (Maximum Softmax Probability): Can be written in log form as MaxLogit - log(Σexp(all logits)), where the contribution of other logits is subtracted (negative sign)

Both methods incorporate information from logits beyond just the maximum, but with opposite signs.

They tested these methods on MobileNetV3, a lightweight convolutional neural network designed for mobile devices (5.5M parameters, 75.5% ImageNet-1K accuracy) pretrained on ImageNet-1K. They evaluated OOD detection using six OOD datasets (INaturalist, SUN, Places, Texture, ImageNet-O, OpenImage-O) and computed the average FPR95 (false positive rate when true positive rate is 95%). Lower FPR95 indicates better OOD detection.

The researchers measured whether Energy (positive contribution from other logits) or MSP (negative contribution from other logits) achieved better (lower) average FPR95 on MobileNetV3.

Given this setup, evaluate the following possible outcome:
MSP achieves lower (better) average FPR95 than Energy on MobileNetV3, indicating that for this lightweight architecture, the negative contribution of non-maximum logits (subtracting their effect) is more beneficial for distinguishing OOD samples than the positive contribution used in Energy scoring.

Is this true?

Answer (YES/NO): NO